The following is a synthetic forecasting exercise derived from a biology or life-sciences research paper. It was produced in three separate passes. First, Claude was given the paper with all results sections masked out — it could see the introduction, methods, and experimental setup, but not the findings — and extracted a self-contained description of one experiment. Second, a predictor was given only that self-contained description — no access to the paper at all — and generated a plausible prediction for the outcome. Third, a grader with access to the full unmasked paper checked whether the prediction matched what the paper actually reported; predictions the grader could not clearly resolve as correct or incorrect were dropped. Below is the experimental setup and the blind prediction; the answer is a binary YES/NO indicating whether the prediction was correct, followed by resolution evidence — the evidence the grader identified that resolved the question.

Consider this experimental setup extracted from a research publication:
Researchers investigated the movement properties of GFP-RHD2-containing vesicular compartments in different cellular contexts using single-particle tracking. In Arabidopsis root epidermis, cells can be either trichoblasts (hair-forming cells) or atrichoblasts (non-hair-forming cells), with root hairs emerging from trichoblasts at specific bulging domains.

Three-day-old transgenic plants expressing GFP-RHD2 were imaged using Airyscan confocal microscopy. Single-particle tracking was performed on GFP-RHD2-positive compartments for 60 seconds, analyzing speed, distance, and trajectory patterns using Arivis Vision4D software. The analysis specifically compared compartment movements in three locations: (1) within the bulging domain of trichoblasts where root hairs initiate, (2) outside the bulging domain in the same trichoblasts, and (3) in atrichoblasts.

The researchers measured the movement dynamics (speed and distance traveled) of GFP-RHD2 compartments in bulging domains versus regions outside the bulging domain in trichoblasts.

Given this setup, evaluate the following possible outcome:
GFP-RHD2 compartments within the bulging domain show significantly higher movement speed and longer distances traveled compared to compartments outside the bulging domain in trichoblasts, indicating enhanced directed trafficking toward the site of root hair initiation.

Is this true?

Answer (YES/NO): NO